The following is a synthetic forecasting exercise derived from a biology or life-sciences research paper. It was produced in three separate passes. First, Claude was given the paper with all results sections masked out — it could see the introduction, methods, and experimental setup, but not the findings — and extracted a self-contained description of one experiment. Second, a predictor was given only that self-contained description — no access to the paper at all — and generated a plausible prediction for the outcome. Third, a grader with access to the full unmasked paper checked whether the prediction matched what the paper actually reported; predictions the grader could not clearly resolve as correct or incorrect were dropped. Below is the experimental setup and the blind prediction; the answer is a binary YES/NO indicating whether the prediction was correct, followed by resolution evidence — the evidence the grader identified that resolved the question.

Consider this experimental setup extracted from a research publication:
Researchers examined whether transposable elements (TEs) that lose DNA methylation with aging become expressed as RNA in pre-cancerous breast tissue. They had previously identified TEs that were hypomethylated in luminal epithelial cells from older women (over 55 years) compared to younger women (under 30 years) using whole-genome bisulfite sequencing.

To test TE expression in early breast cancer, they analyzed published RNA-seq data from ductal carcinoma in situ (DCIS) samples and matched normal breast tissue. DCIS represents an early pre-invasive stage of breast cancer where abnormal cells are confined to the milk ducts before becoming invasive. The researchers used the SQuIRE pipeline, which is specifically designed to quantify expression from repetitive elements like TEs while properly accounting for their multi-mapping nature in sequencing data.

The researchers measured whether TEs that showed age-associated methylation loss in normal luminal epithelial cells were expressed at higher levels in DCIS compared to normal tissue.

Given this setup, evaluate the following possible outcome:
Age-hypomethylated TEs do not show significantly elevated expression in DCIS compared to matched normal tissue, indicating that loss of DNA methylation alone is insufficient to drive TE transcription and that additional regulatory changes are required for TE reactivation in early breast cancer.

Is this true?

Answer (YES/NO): NO